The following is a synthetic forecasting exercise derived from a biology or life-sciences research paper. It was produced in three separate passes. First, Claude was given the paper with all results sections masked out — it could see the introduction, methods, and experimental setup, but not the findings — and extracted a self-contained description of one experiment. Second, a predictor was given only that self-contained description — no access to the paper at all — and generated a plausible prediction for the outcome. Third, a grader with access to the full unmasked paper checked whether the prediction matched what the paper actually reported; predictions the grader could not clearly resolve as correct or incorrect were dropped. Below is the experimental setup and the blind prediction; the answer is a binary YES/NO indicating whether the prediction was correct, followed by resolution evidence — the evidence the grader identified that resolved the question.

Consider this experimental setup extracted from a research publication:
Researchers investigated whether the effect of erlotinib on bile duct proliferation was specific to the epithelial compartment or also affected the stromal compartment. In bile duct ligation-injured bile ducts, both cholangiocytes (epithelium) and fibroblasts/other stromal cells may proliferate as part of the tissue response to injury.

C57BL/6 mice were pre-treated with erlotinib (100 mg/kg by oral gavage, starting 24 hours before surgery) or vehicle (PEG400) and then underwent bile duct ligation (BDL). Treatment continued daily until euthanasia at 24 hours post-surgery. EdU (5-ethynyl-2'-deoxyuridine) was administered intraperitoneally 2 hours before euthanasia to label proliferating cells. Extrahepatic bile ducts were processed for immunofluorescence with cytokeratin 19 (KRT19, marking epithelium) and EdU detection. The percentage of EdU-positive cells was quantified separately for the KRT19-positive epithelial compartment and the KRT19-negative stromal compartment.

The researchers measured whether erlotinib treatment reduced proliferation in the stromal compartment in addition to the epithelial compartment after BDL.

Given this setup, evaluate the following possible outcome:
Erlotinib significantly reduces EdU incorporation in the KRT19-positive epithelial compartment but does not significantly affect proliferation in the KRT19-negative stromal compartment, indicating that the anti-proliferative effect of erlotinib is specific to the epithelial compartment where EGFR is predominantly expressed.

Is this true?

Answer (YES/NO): YES